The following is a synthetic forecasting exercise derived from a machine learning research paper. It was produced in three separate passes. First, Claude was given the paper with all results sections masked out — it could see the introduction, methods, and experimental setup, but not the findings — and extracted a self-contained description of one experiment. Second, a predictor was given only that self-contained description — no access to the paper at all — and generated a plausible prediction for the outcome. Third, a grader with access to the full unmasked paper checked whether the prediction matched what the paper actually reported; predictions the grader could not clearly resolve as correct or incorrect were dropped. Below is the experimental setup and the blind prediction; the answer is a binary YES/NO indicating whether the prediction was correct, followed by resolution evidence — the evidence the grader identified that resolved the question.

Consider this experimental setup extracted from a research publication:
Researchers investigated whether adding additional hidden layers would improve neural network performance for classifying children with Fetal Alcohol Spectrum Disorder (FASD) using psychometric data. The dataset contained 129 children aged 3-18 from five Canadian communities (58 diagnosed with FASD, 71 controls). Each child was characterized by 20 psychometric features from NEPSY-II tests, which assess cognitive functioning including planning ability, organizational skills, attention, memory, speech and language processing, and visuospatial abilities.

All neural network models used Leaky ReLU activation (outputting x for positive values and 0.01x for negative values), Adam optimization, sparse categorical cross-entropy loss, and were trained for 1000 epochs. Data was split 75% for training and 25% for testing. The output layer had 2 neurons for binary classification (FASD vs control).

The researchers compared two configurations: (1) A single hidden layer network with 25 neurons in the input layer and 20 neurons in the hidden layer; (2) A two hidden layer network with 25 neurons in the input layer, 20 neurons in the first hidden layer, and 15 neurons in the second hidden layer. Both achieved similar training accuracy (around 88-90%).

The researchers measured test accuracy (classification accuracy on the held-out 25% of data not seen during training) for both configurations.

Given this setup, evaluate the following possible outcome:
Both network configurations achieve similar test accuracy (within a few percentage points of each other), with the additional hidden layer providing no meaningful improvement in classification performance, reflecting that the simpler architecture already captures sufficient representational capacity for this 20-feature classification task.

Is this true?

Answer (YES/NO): NO